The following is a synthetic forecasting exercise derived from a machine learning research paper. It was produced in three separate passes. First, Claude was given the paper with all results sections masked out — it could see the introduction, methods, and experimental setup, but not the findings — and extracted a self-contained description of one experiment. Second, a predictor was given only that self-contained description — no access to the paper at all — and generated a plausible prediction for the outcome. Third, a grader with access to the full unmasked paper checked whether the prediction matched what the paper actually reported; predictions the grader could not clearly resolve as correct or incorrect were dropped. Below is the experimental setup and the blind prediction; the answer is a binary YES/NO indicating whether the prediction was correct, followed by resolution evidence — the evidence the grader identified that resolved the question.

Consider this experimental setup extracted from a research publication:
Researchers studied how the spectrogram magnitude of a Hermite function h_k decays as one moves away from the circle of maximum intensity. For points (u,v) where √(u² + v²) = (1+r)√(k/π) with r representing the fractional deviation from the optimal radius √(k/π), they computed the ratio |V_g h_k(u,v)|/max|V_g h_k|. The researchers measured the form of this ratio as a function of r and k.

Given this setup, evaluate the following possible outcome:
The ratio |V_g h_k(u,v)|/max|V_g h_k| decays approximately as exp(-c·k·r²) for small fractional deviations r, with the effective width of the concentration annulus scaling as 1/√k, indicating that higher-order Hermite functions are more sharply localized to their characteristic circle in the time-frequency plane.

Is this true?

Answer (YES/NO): YES